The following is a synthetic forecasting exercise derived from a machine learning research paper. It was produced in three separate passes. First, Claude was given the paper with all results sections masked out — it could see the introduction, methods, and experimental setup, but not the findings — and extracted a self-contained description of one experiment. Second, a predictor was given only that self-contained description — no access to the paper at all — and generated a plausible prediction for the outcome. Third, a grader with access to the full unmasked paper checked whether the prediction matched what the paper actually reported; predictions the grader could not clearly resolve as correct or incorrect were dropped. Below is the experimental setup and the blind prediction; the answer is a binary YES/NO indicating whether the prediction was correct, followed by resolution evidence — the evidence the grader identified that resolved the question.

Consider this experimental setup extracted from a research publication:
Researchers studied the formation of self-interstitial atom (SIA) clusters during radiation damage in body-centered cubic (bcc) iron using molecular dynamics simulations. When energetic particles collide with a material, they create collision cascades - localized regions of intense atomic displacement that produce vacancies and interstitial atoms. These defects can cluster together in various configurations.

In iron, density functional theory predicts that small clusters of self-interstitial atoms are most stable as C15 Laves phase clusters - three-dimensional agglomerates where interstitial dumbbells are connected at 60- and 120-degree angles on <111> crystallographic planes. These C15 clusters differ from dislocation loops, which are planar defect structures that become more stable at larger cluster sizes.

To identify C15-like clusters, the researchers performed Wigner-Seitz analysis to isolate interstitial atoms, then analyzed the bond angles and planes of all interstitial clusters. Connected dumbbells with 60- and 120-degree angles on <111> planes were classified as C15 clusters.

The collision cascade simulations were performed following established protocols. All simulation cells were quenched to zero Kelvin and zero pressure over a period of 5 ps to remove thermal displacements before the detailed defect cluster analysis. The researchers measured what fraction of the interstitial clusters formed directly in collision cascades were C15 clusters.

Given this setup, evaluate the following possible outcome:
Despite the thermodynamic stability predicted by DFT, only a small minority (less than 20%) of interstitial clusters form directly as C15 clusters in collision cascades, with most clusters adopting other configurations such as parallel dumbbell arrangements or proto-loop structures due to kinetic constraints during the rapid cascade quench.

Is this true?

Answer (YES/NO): YES